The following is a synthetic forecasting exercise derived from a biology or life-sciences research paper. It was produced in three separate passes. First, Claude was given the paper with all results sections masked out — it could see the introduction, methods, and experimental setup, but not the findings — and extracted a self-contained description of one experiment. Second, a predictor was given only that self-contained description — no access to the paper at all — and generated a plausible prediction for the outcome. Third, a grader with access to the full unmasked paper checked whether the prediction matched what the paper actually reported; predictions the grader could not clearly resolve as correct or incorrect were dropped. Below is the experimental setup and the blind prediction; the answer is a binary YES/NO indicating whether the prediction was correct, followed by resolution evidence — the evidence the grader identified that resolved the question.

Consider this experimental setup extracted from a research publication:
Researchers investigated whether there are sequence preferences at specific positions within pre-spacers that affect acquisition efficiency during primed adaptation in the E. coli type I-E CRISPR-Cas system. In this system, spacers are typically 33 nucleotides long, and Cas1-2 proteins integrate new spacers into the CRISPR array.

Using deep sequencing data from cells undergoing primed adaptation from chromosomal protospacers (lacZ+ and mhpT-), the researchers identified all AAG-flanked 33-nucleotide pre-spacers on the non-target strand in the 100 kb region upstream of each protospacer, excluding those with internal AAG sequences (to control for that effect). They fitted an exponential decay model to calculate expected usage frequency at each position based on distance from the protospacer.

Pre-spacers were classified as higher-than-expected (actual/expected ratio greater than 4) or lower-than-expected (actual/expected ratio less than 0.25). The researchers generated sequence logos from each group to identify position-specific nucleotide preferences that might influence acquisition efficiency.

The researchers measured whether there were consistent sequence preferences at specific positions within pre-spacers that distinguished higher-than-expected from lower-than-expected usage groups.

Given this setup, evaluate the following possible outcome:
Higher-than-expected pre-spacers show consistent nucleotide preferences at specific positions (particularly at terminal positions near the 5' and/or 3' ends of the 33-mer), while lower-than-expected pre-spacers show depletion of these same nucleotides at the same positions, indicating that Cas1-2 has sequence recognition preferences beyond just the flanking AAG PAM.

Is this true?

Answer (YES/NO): YES